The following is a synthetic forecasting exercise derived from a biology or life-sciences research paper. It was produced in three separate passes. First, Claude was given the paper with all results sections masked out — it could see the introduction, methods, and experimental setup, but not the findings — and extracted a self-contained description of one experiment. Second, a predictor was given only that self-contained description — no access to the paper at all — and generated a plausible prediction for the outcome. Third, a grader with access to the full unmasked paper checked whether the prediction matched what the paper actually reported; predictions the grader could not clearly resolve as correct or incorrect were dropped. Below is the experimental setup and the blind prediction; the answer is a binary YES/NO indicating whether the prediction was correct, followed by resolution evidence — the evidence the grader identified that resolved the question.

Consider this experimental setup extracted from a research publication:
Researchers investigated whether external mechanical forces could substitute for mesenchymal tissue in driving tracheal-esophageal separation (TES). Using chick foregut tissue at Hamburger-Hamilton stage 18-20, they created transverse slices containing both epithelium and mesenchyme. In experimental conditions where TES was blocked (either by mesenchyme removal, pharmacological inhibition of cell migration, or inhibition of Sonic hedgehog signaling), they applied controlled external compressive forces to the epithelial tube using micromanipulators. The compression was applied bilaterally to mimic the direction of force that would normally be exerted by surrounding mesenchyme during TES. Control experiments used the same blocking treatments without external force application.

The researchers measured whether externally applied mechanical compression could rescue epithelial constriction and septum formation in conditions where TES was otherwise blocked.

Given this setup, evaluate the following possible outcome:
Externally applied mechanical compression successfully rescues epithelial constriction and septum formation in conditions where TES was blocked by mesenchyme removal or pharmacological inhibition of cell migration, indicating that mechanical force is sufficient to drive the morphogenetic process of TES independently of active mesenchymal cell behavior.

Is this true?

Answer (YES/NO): YES